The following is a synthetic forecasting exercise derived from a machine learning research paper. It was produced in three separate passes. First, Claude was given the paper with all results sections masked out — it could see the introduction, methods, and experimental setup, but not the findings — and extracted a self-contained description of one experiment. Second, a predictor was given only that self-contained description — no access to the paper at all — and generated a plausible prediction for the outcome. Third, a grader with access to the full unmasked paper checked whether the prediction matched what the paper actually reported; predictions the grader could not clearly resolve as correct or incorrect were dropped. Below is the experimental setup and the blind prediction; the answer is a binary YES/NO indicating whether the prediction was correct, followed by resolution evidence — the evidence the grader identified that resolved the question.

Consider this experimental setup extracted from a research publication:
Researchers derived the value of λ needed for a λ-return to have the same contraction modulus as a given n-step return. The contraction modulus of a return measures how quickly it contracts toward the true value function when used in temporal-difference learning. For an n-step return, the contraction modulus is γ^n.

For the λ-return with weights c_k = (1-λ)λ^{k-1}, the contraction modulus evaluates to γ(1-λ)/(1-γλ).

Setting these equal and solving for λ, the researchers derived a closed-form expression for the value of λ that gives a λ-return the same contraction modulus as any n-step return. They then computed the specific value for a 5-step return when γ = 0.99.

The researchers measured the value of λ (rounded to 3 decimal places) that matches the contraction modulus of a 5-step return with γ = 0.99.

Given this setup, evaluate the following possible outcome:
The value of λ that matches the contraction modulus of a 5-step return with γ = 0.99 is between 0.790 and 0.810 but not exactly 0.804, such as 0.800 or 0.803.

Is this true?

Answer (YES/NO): NO